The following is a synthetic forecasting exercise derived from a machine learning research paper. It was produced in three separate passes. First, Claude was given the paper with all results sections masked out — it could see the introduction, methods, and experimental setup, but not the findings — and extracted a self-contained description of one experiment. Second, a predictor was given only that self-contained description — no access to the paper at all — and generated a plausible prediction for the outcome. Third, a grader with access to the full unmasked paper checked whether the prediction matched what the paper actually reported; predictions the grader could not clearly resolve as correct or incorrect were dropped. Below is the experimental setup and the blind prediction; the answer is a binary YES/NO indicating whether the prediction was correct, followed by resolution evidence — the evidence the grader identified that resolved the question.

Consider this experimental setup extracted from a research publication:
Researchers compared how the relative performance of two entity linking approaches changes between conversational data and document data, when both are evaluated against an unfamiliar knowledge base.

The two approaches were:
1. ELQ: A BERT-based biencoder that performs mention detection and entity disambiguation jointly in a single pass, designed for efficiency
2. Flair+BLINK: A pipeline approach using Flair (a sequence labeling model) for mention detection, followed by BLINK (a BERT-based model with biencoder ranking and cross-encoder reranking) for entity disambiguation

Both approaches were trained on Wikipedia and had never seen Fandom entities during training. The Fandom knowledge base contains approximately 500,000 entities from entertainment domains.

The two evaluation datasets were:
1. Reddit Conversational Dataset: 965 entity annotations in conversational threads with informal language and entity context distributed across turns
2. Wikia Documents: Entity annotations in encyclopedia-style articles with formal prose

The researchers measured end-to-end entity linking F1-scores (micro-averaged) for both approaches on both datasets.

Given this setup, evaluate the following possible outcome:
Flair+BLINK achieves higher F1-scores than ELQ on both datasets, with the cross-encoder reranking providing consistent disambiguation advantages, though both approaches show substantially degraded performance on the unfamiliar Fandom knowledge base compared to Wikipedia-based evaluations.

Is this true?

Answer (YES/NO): NO